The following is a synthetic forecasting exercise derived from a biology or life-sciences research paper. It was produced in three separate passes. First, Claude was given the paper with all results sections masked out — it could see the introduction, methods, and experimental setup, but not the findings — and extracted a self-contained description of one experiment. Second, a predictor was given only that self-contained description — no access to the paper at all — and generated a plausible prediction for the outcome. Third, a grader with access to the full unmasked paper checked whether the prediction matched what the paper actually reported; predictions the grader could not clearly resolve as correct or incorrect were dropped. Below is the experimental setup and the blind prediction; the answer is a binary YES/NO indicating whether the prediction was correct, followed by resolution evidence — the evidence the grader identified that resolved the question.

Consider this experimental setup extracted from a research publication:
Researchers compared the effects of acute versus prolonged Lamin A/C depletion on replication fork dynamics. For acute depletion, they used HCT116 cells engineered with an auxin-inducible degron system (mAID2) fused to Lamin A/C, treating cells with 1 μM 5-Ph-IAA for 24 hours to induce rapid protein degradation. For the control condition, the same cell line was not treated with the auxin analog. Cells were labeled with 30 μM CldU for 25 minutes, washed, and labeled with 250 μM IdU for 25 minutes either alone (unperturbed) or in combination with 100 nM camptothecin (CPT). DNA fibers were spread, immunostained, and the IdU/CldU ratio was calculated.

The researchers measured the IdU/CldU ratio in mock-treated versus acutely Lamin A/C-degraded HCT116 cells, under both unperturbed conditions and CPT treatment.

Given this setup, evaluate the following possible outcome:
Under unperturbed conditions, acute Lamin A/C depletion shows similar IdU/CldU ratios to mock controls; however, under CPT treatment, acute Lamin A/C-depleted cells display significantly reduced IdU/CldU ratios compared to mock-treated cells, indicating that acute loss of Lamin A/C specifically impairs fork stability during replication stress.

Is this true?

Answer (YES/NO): NO